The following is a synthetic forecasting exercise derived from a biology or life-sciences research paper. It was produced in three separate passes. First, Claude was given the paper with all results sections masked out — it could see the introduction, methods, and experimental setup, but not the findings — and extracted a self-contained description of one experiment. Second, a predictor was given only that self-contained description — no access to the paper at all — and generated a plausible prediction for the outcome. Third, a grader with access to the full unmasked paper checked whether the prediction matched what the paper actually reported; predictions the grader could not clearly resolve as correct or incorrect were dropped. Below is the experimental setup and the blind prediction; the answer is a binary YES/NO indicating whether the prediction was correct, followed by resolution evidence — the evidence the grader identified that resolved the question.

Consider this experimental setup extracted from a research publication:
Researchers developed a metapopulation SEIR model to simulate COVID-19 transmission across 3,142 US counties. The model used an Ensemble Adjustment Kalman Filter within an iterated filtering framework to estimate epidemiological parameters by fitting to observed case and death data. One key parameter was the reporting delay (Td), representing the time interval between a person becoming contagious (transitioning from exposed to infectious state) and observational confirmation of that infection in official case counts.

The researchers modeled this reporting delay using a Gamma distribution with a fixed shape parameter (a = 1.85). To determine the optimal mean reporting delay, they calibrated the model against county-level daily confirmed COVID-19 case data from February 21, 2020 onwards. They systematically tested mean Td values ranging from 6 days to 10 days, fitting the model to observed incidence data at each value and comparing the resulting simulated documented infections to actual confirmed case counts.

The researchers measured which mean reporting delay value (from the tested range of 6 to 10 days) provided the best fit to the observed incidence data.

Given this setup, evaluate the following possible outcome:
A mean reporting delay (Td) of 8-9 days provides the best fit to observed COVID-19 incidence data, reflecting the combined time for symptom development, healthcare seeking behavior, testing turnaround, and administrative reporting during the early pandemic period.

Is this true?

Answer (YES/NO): YES